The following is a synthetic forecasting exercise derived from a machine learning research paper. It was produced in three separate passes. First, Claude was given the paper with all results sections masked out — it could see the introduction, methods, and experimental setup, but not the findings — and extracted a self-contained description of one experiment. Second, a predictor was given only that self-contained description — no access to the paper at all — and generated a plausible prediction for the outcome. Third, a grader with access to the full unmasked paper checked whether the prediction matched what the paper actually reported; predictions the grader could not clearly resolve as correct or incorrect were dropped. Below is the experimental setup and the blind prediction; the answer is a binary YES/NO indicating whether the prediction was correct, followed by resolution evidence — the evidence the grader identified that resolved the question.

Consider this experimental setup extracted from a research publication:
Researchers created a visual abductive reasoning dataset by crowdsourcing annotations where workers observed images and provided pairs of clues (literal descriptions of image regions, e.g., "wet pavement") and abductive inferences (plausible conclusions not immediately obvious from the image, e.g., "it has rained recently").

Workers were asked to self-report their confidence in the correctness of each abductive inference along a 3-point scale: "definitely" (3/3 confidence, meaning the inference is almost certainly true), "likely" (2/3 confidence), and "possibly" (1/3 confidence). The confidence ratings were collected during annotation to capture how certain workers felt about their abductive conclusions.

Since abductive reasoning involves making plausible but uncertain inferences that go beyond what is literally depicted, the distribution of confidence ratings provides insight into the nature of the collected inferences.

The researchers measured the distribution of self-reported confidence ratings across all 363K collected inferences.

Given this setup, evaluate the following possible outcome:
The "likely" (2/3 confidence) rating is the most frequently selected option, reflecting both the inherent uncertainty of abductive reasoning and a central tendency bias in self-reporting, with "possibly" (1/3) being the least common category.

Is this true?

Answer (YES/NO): YES